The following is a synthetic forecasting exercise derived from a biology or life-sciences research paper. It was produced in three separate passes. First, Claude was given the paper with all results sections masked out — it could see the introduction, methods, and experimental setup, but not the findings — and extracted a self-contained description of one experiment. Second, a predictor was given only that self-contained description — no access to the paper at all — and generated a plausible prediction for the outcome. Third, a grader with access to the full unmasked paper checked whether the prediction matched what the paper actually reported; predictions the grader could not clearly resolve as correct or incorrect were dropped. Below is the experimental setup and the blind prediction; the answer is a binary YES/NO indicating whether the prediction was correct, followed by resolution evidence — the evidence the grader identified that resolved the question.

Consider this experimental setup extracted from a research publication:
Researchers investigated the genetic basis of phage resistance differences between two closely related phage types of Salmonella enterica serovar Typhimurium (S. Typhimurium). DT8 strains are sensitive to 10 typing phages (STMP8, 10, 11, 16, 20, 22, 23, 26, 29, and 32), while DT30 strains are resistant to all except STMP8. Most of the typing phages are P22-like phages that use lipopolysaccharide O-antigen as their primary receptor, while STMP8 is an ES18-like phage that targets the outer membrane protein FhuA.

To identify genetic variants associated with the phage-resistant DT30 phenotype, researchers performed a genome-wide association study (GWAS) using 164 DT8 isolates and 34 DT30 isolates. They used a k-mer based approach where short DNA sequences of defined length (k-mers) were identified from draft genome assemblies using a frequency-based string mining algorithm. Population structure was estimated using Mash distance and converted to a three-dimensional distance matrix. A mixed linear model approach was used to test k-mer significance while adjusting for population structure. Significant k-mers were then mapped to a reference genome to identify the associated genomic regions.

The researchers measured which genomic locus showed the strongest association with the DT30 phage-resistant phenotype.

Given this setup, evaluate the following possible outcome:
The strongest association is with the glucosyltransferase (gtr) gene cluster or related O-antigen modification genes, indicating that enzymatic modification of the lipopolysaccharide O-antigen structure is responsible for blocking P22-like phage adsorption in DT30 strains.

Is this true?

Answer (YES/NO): NO